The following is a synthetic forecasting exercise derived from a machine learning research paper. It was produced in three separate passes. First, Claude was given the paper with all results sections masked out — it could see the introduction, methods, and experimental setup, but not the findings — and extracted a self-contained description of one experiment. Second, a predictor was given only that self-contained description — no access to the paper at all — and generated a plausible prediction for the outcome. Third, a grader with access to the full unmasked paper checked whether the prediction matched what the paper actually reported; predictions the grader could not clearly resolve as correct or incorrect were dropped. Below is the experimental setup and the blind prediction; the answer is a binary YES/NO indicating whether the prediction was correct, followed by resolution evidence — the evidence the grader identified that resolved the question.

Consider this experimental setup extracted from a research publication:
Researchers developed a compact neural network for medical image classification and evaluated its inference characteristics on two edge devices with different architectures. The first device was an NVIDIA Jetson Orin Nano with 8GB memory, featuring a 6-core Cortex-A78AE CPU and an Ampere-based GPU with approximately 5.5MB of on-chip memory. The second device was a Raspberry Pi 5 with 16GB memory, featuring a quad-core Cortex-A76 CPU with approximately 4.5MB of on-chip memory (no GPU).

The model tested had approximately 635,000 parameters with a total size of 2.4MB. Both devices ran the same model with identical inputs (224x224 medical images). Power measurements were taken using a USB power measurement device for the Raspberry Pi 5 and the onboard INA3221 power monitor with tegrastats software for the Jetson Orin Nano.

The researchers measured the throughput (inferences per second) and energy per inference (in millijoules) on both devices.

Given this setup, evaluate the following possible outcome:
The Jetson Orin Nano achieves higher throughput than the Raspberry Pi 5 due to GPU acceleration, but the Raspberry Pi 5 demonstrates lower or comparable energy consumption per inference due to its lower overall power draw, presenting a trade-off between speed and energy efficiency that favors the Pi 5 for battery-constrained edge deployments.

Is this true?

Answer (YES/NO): NO